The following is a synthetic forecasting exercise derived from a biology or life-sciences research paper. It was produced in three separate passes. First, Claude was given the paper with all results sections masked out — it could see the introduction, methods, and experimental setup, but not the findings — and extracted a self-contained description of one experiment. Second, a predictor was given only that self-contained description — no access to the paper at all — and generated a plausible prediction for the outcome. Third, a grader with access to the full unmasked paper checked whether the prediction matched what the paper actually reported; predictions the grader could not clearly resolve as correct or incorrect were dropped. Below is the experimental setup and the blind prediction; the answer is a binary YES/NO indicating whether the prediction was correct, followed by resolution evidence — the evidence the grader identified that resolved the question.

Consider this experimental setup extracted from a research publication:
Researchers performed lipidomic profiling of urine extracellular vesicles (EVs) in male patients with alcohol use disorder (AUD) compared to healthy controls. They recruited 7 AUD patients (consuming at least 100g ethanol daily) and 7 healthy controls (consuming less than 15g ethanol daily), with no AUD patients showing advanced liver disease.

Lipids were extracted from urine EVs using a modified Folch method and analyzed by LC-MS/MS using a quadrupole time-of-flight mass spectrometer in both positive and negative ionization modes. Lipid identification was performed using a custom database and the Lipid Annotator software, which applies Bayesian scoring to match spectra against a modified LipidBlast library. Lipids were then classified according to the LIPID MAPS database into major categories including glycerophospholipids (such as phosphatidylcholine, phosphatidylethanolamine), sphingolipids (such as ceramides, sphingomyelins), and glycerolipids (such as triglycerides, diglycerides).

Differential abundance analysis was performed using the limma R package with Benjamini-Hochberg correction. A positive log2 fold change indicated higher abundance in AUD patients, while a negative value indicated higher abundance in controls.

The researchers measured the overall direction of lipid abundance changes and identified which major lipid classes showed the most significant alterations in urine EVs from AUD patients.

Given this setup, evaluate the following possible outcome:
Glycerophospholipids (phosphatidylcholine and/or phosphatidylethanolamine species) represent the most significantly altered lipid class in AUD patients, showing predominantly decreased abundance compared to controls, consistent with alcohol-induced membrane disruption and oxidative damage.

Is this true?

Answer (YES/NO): NO